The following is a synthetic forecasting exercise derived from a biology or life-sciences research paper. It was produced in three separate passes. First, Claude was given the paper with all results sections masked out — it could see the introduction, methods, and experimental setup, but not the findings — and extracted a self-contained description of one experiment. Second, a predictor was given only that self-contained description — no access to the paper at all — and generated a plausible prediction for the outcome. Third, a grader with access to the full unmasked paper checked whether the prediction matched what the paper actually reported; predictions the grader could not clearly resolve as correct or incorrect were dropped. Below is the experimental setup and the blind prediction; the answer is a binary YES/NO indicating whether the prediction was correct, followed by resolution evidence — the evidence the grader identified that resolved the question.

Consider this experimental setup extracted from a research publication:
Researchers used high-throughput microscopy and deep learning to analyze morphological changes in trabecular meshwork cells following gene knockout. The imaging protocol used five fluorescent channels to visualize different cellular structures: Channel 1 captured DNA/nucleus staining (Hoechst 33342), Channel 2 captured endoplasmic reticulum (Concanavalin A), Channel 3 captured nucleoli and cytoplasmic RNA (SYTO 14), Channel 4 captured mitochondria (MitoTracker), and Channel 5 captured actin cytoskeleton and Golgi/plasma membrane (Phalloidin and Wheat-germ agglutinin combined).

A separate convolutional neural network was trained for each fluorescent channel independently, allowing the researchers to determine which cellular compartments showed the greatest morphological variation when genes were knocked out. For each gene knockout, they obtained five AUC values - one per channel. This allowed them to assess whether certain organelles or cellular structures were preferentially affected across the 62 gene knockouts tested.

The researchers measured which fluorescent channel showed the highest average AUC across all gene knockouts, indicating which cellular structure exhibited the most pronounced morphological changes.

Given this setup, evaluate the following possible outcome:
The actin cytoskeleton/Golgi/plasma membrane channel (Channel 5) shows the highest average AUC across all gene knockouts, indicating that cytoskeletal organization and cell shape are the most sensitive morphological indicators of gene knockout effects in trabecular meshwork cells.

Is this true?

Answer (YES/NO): NO